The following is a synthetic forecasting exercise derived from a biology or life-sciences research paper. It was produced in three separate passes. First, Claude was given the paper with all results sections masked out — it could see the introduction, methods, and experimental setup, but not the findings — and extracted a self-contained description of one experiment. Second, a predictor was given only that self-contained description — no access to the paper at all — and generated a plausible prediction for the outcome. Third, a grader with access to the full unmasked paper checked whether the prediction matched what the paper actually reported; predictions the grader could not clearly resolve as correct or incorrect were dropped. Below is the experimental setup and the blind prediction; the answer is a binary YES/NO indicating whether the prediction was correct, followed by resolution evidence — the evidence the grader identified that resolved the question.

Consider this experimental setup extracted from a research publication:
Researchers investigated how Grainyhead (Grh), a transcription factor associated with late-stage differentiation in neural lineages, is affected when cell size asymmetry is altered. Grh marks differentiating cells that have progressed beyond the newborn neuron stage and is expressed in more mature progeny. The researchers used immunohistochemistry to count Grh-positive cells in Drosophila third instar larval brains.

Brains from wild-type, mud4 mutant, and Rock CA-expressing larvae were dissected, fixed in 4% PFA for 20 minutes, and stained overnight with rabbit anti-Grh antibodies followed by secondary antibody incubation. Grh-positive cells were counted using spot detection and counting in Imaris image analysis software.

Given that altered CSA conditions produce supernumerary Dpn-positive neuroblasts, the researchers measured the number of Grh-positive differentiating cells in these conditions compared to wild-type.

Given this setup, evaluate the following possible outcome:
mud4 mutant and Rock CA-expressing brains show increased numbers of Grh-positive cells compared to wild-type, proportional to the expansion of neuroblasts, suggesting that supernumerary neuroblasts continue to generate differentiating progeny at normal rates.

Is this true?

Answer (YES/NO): NO